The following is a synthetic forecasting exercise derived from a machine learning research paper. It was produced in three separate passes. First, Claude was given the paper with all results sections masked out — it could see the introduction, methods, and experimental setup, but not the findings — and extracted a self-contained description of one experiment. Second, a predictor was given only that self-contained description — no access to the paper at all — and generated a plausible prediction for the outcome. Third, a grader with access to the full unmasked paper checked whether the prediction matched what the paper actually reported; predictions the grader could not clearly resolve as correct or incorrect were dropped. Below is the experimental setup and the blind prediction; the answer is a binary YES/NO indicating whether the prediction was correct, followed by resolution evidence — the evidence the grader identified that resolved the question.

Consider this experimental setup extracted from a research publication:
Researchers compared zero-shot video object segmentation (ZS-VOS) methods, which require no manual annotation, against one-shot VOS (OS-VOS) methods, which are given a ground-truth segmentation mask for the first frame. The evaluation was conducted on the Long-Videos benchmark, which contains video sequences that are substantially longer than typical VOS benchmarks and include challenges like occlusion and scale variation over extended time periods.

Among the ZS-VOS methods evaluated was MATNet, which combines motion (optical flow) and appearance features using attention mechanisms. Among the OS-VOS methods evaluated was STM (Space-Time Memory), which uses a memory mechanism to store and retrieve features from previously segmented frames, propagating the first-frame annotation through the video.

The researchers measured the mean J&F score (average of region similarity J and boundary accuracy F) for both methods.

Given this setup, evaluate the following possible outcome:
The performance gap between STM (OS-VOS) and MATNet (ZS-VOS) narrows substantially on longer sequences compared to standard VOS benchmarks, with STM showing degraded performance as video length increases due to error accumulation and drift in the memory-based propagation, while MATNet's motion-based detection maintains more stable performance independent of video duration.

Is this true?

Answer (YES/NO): NO